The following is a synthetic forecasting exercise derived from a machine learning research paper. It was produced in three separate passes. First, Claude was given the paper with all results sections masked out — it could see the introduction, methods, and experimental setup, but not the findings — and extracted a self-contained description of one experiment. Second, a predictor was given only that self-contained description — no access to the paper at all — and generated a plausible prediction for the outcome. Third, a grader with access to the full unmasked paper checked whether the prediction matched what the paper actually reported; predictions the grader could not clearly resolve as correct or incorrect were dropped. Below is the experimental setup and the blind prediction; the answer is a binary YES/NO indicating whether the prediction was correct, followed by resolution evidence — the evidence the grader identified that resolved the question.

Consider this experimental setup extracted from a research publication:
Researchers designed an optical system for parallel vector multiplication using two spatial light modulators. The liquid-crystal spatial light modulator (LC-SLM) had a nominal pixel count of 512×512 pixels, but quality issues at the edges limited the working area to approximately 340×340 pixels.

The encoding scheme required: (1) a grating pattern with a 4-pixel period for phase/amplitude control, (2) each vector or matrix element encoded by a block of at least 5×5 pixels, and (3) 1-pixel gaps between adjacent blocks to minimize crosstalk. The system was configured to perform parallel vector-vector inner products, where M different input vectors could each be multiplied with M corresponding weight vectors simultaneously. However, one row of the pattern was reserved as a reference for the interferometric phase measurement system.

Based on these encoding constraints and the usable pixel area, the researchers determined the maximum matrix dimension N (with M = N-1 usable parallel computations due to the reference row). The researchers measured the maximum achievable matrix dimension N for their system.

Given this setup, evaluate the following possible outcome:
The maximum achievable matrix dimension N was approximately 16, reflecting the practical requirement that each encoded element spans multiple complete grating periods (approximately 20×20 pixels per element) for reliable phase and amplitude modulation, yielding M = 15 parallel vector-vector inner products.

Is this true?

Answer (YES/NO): NO